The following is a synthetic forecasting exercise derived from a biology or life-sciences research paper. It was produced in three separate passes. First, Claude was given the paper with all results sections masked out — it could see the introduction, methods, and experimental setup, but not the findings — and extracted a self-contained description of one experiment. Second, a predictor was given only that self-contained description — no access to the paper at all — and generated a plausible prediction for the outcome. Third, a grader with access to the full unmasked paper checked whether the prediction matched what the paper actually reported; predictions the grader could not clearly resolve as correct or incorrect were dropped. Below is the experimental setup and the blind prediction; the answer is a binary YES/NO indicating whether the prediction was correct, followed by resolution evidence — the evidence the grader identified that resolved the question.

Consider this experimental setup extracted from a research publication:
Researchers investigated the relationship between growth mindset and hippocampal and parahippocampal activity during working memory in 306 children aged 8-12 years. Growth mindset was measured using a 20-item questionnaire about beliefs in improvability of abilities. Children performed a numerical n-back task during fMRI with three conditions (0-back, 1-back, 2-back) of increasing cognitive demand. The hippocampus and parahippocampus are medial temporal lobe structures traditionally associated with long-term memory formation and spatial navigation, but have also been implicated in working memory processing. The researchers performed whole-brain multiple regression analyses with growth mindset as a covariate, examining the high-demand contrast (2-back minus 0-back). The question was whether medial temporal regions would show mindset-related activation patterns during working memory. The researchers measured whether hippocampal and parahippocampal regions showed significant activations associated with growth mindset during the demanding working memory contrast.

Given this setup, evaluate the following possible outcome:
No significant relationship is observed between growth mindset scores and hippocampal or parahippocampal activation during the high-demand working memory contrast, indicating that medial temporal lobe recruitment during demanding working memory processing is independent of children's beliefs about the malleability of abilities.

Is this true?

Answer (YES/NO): NO